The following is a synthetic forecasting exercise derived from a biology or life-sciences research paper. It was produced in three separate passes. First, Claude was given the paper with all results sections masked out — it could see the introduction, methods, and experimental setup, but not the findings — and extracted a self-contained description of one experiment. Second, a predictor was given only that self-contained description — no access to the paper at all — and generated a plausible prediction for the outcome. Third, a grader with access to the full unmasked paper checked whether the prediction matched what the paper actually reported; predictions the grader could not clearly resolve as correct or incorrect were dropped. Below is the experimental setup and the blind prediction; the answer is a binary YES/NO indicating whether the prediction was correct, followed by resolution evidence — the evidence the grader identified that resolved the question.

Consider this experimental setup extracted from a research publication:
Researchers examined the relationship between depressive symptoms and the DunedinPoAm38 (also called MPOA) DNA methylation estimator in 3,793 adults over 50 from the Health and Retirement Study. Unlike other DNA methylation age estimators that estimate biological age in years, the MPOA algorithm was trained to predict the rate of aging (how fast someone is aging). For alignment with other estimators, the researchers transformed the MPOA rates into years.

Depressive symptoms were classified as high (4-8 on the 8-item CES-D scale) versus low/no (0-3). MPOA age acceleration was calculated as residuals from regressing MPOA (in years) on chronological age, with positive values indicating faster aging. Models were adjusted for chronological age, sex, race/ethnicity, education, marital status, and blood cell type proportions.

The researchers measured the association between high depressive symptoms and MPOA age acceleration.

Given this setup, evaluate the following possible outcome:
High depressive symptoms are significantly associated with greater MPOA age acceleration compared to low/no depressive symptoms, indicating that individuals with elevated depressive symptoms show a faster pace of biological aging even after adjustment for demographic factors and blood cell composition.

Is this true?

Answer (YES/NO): YES